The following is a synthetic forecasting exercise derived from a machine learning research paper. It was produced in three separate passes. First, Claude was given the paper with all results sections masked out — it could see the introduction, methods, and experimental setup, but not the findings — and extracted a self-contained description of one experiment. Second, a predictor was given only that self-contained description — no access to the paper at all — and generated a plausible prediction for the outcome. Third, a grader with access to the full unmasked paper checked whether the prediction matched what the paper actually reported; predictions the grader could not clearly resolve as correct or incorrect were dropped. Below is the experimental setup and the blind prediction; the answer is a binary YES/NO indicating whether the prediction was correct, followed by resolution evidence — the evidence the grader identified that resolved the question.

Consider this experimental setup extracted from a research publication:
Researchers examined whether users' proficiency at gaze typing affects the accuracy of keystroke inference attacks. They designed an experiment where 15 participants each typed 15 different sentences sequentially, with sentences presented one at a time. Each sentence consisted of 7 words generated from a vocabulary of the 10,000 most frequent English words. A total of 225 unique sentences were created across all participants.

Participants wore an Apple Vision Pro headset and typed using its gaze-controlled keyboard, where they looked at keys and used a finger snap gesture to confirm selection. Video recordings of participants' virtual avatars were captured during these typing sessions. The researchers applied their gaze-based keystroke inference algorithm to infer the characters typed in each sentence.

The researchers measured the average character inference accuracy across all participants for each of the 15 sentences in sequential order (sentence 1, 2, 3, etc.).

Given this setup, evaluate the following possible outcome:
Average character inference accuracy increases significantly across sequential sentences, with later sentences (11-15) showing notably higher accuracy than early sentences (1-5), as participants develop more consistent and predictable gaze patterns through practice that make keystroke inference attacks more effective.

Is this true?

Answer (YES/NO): NO